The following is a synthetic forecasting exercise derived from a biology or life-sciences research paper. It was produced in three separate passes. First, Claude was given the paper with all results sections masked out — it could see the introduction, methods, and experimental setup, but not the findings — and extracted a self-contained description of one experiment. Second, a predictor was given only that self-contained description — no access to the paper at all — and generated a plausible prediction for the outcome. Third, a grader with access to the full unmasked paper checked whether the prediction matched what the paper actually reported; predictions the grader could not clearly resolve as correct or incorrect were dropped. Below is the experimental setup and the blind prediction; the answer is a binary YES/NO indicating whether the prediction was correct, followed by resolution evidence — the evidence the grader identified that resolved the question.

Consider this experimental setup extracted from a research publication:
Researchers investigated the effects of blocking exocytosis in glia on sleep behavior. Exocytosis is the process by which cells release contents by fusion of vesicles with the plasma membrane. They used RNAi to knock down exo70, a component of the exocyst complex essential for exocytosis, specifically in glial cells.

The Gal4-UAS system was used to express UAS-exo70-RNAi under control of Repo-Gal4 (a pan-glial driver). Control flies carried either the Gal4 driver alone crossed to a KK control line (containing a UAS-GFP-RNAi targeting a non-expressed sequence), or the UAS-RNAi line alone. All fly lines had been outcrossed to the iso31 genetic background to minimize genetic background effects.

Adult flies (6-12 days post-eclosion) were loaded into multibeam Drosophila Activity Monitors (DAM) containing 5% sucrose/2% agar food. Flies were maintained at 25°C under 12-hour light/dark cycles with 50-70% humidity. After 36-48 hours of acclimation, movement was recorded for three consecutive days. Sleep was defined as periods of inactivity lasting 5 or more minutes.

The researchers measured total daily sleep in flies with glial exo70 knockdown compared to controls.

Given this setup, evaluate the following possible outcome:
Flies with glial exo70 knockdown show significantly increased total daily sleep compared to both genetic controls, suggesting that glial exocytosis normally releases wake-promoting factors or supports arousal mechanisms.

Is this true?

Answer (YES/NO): YES